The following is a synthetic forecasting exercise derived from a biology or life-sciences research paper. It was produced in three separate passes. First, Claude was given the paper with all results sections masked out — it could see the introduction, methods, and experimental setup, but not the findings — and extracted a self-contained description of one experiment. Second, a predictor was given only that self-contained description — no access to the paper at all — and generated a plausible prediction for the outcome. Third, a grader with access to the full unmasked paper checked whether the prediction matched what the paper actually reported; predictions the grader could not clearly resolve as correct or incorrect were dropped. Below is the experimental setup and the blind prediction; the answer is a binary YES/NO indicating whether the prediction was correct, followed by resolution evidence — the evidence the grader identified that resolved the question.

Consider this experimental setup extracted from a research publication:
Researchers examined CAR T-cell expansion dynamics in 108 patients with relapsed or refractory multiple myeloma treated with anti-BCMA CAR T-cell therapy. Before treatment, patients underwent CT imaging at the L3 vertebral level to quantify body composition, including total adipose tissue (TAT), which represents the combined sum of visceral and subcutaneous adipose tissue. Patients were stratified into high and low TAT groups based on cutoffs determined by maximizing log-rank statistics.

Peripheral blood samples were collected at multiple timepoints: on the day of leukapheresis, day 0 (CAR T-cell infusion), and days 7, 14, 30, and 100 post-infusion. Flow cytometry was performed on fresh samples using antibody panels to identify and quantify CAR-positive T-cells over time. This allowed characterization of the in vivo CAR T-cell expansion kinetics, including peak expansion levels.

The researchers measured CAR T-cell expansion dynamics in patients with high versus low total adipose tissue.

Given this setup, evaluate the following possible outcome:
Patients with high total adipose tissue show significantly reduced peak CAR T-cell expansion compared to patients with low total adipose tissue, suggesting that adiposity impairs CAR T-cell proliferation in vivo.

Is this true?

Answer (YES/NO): NO